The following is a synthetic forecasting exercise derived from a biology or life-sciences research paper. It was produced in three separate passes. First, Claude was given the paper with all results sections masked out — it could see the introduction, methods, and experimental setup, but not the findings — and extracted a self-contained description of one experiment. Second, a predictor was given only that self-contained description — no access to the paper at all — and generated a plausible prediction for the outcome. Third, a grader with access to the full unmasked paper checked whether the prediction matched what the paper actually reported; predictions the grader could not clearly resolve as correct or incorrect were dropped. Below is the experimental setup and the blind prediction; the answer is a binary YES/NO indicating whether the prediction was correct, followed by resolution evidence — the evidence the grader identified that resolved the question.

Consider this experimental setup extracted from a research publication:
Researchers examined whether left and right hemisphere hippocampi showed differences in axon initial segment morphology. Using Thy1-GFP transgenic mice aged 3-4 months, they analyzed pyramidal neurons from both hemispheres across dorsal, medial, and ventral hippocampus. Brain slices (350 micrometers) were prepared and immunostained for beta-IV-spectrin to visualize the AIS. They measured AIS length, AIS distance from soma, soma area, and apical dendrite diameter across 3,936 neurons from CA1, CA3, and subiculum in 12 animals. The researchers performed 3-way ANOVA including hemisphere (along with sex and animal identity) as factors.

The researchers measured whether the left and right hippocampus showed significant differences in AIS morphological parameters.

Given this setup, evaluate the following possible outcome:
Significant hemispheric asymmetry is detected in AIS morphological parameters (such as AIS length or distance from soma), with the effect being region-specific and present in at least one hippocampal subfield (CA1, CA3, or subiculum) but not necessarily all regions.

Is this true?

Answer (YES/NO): NO